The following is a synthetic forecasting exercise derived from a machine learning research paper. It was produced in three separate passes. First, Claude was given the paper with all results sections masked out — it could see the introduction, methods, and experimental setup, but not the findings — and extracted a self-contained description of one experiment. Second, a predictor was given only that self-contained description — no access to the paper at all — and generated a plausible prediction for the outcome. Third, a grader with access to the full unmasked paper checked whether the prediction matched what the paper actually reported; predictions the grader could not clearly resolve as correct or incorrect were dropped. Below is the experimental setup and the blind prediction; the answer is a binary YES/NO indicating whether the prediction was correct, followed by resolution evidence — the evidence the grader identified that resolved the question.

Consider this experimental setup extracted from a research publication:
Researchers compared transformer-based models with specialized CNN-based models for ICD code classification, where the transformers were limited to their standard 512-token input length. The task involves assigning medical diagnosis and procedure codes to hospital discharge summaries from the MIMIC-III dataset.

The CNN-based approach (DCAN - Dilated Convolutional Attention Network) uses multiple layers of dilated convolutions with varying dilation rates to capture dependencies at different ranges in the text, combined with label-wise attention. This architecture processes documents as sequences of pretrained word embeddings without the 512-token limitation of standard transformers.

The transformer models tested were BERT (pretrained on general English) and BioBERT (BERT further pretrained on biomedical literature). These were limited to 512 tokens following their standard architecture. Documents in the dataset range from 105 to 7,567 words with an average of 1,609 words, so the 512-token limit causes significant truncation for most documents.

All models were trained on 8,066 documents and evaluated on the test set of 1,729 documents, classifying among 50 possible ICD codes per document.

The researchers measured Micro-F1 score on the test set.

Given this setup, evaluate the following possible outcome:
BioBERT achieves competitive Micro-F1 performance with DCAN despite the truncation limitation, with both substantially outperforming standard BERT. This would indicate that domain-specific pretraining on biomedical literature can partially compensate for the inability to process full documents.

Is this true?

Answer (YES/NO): NO